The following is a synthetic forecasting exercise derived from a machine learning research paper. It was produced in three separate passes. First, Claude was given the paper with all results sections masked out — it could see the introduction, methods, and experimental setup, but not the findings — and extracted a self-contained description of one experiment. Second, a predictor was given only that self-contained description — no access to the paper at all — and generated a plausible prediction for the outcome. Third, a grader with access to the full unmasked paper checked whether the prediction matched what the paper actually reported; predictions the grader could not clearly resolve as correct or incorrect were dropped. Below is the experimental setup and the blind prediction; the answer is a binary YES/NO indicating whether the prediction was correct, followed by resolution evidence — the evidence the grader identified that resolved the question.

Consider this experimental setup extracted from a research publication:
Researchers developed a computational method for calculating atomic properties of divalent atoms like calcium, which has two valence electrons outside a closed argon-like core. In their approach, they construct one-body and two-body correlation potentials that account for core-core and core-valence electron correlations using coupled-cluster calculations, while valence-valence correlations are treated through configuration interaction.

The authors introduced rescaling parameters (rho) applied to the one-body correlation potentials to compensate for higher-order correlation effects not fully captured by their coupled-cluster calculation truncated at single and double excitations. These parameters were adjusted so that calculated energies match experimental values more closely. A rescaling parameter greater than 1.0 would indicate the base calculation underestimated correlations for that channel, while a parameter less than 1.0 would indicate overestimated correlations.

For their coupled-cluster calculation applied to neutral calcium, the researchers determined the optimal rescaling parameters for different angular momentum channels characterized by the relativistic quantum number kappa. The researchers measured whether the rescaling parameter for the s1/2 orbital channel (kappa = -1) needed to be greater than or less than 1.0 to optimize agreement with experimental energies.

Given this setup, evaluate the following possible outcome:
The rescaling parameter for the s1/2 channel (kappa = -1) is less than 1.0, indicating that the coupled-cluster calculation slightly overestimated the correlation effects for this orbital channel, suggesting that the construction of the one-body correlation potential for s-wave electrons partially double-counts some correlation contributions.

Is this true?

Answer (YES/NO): YES